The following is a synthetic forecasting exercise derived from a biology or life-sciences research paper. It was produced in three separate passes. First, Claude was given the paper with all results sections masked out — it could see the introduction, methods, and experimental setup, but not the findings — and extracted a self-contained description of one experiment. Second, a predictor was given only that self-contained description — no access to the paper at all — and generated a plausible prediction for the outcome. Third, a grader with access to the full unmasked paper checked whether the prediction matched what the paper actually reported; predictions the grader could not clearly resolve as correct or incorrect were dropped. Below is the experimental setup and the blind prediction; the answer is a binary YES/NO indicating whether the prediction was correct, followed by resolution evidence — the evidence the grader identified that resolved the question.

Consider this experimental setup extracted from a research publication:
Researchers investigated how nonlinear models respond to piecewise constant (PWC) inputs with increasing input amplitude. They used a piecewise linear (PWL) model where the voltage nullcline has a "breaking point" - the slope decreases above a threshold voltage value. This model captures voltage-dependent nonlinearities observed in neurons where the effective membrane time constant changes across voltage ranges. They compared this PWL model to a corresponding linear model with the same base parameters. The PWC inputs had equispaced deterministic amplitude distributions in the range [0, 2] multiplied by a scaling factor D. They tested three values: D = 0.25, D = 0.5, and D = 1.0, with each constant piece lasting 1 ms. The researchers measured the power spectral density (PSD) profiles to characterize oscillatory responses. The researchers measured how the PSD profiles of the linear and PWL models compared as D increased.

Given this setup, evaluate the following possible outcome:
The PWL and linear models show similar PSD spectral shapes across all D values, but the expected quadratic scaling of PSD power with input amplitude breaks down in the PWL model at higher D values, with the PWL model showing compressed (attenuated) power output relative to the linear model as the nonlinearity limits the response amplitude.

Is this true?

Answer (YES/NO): NO